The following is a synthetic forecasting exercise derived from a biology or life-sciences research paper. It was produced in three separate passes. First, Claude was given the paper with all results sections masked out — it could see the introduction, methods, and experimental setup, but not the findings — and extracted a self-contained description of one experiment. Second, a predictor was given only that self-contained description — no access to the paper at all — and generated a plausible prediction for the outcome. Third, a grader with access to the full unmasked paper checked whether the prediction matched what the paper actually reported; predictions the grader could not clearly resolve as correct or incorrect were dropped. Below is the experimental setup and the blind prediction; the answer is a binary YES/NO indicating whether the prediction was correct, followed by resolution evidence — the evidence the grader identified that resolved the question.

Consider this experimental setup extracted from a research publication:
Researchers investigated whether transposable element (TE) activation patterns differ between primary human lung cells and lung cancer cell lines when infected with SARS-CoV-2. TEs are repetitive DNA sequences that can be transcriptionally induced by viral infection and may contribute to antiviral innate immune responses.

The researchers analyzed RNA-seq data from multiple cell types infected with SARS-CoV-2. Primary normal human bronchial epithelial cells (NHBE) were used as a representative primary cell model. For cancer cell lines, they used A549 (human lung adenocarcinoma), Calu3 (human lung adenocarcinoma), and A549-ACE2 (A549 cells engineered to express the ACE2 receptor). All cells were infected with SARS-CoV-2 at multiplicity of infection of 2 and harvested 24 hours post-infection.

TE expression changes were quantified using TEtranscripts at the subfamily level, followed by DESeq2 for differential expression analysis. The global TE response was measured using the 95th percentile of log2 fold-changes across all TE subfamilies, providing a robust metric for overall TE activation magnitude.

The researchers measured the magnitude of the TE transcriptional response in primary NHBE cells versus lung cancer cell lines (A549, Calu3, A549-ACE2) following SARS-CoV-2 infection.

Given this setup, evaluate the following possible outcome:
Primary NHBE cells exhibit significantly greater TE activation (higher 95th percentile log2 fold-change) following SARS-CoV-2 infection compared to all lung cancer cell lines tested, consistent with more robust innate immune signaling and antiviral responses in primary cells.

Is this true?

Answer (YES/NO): NO